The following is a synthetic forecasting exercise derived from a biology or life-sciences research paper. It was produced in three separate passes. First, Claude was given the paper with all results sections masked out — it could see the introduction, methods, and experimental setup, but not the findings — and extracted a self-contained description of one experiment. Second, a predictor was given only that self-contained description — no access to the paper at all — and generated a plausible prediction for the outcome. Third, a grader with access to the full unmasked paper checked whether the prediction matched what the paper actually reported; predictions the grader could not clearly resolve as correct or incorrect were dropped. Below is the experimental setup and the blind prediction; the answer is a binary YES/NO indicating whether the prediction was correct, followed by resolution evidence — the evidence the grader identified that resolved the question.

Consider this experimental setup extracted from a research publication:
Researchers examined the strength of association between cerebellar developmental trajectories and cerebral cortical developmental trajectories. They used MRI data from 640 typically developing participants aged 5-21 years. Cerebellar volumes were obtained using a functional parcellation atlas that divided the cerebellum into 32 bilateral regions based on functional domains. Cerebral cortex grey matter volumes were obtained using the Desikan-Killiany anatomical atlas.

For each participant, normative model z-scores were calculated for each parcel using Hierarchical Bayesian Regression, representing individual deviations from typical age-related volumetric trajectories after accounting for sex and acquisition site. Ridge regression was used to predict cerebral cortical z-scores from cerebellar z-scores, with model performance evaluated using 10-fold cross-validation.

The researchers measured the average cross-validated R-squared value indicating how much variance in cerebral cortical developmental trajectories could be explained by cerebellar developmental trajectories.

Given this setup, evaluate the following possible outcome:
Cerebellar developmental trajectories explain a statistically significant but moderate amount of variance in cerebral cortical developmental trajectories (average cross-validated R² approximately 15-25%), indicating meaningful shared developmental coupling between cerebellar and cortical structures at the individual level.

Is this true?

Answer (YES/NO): YES